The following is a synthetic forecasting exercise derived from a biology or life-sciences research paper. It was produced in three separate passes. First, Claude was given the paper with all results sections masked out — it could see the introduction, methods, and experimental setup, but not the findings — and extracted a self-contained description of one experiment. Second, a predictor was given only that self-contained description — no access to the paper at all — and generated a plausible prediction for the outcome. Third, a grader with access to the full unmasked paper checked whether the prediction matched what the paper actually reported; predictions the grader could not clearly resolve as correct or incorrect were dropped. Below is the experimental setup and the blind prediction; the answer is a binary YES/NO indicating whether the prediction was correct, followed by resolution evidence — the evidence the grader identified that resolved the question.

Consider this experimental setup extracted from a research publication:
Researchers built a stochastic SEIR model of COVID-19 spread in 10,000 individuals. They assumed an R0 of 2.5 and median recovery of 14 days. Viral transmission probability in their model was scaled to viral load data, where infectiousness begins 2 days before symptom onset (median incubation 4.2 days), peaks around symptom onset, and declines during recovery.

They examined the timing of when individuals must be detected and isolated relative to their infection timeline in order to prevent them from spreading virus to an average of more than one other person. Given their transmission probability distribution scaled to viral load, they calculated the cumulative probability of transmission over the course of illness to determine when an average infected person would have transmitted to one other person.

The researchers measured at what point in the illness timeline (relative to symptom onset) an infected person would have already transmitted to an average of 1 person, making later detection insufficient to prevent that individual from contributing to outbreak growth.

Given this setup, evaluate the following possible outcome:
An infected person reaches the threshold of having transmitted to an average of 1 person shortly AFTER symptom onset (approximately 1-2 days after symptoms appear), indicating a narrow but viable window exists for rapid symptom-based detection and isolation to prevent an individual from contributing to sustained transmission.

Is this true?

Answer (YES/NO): NO